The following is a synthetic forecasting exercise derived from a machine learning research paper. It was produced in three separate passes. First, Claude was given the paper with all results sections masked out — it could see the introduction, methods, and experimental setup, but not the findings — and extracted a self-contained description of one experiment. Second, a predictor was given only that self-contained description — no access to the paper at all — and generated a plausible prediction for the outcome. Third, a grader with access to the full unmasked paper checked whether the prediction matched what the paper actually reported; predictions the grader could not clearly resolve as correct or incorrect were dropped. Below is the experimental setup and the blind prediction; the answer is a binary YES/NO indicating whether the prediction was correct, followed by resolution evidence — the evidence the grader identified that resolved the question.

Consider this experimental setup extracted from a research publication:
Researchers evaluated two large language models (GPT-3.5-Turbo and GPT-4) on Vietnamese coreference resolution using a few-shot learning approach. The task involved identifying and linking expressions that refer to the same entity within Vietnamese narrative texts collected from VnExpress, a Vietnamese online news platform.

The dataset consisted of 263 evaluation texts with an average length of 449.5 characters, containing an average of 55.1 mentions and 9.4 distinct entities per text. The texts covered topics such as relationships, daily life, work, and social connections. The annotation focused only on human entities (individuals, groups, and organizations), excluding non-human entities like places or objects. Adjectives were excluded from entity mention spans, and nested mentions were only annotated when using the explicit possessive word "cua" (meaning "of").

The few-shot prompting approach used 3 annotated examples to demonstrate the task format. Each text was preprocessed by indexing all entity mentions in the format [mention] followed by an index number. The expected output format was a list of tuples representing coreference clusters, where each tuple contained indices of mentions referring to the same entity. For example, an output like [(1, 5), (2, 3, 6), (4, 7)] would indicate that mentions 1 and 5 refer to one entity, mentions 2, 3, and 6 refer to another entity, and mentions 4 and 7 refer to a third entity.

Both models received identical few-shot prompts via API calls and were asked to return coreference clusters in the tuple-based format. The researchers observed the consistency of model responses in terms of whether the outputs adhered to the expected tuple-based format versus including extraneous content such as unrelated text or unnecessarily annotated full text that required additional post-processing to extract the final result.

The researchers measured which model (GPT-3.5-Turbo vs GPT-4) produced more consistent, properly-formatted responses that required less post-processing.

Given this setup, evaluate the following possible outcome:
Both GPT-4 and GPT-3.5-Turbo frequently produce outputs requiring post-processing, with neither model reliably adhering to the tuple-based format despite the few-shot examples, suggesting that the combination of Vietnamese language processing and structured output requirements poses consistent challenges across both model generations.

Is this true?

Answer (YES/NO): NO